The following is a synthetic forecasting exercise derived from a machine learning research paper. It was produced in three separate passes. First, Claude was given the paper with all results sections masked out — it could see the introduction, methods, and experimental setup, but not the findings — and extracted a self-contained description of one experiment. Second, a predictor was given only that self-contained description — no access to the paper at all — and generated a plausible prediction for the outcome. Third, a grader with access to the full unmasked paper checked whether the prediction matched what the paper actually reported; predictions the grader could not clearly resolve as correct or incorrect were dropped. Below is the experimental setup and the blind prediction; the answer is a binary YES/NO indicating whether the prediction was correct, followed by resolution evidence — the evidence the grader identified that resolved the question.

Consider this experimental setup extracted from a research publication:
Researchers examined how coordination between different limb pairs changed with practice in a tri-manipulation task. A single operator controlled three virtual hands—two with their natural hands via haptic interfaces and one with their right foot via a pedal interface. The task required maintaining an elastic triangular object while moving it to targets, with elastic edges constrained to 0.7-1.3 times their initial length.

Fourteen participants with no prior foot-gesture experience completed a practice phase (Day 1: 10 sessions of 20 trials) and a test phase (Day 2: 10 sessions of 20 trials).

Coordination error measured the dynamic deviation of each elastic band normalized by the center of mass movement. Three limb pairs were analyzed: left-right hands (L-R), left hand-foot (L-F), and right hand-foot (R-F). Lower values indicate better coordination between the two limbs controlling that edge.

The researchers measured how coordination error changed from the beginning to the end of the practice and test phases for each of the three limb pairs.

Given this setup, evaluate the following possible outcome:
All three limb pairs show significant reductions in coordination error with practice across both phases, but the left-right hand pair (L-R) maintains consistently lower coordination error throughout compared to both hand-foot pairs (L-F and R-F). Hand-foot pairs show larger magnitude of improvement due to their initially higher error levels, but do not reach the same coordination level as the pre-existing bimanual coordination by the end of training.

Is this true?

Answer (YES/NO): NO